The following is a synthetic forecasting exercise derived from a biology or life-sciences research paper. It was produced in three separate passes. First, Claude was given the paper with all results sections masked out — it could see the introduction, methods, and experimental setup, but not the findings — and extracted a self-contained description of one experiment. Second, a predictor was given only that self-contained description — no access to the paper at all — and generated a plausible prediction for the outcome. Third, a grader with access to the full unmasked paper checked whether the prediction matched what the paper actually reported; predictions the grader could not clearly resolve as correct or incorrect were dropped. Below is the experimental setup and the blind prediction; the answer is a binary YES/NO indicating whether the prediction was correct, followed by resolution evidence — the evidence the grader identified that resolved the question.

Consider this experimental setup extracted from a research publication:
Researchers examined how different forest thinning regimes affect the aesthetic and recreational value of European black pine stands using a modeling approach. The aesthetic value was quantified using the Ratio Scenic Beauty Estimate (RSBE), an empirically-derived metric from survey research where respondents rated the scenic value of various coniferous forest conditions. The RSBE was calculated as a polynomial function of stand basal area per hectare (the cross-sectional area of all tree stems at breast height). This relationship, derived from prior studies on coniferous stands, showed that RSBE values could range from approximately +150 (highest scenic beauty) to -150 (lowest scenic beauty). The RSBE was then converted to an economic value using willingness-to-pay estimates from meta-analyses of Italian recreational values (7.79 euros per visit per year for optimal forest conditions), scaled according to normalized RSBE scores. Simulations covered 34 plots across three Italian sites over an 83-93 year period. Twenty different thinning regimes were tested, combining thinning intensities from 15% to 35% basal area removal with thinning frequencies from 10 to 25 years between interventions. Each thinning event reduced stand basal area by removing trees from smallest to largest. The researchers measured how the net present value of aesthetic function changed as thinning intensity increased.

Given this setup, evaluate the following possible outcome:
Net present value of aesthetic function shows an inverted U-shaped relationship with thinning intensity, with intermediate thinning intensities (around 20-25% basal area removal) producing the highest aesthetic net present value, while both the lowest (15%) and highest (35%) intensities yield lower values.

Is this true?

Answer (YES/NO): NO